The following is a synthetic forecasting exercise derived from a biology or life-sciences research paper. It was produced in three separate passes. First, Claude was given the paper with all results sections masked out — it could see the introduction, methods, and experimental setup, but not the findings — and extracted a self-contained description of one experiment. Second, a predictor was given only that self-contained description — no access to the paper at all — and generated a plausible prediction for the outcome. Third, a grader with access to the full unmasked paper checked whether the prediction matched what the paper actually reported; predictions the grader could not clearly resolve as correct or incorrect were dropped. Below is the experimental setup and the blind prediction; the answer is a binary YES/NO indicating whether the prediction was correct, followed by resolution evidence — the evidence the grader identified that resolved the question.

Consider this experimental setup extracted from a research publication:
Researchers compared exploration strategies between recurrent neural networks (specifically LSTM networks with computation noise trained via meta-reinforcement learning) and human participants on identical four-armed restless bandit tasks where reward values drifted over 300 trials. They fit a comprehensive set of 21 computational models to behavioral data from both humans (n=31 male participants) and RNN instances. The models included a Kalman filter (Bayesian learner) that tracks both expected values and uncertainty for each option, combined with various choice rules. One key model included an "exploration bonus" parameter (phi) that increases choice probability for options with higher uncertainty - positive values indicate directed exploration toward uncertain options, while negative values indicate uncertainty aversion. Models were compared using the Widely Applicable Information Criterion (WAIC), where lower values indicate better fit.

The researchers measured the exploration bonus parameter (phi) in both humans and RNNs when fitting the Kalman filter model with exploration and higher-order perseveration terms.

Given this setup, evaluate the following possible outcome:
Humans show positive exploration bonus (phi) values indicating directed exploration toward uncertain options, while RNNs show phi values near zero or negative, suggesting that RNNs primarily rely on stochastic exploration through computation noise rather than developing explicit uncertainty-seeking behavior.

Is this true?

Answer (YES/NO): YES